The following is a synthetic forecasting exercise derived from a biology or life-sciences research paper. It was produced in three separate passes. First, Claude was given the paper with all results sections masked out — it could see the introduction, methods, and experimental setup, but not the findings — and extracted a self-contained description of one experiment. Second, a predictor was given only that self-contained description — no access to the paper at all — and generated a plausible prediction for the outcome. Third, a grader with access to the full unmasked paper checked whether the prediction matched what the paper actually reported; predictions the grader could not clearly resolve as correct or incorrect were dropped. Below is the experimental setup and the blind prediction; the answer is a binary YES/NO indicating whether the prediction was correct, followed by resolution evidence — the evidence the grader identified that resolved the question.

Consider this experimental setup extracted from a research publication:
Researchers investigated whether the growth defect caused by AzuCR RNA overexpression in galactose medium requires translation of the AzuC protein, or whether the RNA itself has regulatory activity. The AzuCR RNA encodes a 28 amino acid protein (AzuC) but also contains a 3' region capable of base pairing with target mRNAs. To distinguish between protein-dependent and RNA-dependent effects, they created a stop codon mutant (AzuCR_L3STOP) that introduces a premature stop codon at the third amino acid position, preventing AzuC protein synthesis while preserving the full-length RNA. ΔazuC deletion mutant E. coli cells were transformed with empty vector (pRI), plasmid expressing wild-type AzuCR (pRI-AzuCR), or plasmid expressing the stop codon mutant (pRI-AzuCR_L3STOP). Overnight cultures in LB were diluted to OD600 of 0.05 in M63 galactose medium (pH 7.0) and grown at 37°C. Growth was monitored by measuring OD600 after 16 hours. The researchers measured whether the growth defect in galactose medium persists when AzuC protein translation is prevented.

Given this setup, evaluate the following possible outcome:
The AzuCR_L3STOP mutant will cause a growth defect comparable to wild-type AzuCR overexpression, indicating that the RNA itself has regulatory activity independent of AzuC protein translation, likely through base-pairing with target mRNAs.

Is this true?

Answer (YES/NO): YES